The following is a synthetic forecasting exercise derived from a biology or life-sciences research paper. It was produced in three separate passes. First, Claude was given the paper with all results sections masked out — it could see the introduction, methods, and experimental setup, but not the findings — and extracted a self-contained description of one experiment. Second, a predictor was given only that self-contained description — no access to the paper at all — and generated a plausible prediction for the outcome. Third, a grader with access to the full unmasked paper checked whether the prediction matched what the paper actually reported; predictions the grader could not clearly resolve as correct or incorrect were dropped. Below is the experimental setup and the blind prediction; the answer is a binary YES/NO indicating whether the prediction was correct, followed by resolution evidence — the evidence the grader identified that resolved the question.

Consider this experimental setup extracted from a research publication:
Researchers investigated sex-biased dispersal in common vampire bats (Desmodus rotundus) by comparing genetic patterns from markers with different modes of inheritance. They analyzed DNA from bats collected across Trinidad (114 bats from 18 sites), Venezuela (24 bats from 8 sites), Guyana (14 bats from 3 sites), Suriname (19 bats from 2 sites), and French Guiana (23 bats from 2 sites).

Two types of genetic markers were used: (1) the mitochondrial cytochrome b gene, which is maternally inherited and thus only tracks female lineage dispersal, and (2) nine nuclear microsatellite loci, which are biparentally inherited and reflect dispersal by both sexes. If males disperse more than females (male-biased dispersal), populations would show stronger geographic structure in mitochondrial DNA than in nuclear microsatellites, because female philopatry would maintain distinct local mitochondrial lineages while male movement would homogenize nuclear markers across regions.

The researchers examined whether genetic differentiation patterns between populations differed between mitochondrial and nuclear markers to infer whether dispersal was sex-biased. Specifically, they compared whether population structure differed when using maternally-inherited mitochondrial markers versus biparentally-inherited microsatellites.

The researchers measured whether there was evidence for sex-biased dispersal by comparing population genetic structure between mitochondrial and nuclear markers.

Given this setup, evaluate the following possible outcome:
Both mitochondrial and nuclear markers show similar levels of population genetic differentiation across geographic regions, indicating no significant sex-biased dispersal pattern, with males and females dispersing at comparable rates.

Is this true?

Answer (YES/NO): NO